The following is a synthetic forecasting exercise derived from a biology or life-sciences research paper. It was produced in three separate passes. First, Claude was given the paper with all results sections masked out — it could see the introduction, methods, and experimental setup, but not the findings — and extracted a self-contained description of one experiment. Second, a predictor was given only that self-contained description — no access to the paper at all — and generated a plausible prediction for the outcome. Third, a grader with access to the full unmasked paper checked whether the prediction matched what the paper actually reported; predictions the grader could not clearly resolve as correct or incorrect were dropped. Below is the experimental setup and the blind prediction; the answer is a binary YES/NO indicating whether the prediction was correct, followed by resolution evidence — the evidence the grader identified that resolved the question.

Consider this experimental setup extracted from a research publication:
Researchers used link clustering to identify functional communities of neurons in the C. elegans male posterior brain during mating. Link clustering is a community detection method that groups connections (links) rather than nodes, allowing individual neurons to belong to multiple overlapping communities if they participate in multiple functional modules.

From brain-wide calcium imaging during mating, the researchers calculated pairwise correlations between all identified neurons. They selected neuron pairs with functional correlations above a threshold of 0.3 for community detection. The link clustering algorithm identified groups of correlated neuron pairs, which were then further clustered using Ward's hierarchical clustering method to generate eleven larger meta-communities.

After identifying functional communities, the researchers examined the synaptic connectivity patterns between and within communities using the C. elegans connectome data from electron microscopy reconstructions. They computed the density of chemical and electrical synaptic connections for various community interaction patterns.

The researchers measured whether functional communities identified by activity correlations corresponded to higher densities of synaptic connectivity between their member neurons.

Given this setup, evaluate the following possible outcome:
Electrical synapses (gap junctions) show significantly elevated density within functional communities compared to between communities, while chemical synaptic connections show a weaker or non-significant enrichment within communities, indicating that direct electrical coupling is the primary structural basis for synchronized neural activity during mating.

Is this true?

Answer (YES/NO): NO